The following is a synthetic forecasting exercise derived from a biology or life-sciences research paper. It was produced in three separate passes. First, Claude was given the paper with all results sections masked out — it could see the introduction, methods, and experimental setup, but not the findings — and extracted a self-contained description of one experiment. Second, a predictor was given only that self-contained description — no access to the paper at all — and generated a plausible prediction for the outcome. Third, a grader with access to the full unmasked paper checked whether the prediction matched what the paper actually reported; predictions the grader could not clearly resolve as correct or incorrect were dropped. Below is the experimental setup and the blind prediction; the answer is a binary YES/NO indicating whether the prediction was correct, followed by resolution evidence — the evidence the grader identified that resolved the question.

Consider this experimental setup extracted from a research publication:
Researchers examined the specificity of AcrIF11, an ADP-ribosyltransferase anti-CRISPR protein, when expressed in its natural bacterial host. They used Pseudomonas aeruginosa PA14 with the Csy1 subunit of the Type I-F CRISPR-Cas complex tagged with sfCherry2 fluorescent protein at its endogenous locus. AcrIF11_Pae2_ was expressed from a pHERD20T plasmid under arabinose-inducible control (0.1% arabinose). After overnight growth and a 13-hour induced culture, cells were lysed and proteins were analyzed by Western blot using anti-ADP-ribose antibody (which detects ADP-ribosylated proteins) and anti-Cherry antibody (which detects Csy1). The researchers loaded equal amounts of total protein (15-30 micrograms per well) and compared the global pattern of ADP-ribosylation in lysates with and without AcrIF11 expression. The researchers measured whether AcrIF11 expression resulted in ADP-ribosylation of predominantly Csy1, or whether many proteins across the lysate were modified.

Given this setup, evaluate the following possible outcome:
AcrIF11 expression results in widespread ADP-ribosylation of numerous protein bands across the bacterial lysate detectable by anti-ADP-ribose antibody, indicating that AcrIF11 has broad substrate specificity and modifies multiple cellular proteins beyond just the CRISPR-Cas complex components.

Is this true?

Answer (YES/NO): NO